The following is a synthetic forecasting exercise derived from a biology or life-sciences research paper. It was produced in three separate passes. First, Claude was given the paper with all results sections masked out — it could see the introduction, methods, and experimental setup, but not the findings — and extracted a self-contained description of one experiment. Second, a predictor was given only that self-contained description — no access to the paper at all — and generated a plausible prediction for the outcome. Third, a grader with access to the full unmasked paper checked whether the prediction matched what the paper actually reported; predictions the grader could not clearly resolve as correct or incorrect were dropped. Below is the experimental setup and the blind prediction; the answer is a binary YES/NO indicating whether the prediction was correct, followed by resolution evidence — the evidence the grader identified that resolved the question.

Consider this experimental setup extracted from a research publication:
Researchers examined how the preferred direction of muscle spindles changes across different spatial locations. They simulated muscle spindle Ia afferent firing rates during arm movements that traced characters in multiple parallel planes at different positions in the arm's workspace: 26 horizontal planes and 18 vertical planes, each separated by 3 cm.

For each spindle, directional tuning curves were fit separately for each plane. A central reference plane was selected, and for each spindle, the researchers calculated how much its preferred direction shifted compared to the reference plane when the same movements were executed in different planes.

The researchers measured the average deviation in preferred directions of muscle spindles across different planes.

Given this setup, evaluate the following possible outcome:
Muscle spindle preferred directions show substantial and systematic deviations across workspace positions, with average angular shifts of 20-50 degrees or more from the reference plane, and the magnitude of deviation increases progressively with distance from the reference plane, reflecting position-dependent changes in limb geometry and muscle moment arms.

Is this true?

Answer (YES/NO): NO